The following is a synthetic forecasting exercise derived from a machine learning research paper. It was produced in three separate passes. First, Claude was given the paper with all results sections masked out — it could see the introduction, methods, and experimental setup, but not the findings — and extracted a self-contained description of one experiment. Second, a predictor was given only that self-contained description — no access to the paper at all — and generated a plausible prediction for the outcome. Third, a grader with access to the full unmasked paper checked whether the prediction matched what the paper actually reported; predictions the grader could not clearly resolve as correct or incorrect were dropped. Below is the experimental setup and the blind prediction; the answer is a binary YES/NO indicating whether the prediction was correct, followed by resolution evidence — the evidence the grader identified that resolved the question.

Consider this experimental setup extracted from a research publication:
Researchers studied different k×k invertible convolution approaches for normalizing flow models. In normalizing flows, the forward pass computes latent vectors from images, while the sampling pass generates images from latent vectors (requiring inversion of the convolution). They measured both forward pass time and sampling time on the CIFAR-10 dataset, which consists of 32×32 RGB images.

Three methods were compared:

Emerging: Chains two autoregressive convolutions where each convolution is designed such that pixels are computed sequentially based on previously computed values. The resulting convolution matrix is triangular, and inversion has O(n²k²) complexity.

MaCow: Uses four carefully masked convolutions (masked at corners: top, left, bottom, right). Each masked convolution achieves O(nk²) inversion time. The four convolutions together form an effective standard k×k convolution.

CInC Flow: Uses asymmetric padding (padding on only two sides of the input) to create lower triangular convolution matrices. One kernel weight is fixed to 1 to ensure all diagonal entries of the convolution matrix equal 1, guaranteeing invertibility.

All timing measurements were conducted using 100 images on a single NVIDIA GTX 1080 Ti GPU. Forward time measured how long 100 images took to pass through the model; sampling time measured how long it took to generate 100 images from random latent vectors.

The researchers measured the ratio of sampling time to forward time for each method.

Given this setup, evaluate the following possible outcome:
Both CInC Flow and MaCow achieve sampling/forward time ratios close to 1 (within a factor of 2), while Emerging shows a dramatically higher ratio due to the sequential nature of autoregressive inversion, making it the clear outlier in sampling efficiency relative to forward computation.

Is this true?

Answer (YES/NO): NO